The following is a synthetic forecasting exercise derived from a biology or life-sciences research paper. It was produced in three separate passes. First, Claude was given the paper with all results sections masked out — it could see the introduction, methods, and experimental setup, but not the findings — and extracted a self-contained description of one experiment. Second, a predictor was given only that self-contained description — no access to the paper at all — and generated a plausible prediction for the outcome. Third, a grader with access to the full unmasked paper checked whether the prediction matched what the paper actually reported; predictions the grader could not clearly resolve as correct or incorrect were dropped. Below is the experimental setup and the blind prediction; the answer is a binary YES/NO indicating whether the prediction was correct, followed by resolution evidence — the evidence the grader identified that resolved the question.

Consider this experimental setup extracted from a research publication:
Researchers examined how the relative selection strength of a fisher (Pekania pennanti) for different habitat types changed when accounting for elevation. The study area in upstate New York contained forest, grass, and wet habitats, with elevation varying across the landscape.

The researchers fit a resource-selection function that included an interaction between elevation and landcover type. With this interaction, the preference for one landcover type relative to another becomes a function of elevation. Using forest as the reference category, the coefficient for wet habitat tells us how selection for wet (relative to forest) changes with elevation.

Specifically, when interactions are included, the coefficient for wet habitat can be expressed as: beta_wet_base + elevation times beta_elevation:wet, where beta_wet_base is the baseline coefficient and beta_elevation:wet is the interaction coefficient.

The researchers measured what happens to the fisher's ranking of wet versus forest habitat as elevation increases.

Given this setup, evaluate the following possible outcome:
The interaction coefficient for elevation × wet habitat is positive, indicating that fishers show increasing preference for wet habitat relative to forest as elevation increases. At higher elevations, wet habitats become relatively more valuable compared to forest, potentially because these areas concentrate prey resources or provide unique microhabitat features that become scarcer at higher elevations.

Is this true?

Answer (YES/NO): NO